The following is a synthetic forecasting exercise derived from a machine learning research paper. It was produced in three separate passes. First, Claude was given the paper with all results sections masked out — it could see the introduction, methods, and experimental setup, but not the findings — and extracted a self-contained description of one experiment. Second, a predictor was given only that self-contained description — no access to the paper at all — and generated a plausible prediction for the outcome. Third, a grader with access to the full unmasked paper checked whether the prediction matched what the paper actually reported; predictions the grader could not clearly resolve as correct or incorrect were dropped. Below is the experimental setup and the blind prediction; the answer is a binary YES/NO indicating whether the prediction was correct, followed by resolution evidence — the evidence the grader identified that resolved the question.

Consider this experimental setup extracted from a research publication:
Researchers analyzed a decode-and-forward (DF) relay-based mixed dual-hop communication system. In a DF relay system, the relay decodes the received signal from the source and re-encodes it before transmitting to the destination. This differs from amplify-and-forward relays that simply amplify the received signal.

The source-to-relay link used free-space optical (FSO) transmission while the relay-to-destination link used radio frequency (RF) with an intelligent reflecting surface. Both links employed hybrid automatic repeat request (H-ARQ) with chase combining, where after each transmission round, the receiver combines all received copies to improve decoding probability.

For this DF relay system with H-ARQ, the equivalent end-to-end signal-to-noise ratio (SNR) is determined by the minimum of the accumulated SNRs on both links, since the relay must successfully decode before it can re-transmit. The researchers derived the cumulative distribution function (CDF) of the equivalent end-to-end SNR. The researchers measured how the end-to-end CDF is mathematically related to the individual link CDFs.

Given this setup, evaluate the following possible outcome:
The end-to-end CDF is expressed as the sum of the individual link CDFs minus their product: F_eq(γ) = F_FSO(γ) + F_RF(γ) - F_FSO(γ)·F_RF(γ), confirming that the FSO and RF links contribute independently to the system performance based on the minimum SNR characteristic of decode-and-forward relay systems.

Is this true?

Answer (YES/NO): YES